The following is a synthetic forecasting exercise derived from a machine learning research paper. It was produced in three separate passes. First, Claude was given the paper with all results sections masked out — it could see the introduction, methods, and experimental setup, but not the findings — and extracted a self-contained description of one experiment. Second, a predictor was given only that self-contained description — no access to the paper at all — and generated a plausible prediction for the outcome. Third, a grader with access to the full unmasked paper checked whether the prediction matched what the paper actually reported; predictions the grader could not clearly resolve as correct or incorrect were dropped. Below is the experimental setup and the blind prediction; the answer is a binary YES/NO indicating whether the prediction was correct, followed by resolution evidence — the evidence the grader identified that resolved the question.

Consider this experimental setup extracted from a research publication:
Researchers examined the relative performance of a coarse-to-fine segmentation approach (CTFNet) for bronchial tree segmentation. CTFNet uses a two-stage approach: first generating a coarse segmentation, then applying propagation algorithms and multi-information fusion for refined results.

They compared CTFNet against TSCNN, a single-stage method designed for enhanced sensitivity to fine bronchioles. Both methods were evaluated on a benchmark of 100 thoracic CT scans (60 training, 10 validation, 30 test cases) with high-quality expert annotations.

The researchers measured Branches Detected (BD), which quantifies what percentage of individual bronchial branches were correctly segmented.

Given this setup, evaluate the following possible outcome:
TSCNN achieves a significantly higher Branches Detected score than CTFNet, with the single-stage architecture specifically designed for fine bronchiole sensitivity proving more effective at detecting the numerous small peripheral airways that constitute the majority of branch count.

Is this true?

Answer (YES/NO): YES